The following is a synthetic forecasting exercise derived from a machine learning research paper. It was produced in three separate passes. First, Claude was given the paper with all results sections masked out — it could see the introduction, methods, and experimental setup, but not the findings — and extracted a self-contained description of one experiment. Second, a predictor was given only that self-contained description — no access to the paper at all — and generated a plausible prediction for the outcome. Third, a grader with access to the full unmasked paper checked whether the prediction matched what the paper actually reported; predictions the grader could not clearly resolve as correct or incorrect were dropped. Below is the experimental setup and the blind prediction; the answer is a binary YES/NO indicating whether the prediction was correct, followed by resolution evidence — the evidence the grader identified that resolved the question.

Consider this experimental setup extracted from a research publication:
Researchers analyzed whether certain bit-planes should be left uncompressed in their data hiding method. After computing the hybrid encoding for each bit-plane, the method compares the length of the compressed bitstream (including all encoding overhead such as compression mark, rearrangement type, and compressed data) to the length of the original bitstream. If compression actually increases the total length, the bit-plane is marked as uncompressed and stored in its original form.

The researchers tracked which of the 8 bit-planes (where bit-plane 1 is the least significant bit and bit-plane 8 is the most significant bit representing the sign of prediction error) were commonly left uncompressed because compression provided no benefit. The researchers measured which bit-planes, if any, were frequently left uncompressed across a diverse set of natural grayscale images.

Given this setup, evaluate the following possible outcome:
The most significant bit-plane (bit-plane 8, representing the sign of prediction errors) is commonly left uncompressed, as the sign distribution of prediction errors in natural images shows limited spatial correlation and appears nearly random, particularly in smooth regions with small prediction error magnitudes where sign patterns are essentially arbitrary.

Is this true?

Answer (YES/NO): YES